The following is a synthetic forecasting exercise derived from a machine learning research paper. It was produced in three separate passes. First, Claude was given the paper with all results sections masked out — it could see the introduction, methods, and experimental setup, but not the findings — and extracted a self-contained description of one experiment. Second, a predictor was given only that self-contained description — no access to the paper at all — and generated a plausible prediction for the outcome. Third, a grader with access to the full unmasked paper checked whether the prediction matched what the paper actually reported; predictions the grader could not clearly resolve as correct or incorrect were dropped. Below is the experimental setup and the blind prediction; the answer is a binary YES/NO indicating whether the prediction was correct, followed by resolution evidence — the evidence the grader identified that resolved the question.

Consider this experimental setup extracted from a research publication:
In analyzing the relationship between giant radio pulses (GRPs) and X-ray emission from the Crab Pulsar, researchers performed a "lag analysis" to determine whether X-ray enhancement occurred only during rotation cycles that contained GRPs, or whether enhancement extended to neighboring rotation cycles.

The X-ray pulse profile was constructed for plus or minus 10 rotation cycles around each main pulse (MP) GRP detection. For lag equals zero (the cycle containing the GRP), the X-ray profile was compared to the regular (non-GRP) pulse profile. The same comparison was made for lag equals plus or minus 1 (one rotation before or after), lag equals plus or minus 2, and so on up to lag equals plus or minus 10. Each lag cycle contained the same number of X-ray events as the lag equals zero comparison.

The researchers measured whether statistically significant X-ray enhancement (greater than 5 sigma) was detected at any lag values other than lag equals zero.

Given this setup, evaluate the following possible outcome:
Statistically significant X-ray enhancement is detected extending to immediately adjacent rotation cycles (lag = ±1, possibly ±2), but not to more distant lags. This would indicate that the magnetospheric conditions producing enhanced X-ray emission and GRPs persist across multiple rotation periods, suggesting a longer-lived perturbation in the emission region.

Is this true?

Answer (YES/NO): NO